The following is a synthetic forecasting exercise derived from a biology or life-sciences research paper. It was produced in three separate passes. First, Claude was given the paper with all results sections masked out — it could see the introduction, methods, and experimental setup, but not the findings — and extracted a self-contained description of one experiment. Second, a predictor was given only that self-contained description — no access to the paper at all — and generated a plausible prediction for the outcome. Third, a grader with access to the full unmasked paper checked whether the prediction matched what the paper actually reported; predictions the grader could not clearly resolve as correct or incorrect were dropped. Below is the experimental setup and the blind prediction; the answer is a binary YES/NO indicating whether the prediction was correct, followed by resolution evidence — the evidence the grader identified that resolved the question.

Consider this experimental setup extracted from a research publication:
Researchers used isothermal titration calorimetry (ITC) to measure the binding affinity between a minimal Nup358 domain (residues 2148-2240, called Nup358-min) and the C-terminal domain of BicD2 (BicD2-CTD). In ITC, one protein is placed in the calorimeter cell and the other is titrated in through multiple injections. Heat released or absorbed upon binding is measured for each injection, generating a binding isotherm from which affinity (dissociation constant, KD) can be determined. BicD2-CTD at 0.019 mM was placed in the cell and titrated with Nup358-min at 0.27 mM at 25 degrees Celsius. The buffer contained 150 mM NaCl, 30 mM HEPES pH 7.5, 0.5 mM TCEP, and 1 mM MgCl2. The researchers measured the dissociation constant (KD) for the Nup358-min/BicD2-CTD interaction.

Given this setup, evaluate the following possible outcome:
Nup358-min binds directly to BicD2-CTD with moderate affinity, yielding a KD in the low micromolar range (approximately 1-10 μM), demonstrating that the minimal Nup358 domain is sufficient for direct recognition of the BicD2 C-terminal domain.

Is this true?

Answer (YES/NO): YES